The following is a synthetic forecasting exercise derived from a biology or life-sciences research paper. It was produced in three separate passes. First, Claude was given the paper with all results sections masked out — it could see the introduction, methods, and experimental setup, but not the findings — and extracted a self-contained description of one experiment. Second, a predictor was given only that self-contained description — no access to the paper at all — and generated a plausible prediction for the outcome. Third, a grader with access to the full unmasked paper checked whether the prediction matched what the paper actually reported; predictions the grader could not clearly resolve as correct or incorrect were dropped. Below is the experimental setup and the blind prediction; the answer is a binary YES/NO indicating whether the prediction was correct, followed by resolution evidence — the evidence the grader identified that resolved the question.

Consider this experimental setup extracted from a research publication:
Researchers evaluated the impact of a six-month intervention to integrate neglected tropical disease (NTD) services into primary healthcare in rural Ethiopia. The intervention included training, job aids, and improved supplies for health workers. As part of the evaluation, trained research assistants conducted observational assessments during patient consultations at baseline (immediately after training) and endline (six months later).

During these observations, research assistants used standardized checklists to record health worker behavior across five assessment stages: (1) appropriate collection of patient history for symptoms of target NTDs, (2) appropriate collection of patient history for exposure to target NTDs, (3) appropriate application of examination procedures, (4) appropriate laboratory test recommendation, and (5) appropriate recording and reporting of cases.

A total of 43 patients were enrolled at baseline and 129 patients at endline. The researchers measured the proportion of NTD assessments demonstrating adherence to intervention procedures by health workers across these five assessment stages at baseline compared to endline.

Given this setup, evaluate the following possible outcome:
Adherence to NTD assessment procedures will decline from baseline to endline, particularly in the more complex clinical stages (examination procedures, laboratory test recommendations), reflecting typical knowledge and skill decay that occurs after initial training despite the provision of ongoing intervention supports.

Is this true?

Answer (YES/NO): NO